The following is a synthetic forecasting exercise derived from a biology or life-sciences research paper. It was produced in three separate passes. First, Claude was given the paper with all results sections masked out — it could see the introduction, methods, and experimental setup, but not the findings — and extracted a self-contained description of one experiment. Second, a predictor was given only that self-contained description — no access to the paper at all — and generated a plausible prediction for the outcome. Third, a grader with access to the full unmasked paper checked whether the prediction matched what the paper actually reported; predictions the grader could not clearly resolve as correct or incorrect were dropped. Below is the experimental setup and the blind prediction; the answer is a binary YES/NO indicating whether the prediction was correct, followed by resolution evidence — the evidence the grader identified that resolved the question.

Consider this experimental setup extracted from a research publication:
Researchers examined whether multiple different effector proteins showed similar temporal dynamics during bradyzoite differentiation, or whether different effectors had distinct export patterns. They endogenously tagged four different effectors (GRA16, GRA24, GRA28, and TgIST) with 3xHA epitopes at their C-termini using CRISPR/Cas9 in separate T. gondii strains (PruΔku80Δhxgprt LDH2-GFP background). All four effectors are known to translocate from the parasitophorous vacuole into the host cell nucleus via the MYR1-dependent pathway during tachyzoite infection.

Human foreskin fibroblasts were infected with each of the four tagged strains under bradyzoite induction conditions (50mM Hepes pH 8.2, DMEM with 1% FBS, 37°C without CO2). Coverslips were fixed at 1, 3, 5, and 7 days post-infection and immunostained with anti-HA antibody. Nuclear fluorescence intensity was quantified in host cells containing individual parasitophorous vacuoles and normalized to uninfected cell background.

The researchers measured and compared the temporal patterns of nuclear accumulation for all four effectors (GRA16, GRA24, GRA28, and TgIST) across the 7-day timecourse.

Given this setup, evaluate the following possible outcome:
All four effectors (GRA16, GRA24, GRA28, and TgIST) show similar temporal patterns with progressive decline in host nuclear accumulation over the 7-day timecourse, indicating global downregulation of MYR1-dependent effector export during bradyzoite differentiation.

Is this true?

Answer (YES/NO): NO